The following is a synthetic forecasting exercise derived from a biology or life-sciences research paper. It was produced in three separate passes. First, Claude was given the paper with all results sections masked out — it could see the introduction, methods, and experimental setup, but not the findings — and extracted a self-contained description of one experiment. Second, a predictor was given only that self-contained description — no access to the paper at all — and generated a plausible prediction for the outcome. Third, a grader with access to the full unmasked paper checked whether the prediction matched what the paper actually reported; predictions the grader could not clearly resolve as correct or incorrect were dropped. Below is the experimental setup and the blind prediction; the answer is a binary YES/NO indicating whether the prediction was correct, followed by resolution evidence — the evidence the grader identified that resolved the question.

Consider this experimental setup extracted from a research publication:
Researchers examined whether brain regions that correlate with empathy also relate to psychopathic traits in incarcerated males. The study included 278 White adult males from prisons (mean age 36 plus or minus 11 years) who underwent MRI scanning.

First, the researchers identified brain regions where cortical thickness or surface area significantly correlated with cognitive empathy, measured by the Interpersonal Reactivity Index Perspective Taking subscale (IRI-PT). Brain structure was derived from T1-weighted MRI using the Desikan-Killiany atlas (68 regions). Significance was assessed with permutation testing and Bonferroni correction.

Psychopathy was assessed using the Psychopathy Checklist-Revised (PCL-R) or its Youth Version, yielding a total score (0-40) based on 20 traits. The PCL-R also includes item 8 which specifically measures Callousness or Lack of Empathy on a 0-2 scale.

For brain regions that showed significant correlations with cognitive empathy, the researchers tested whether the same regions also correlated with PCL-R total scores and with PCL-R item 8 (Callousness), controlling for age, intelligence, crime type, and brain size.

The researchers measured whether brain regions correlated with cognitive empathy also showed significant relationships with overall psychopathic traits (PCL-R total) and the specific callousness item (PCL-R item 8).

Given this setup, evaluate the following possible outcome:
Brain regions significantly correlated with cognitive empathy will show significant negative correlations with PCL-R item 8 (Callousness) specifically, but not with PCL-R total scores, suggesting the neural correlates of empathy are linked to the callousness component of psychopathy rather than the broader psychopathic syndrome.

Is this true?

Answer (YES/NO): NO